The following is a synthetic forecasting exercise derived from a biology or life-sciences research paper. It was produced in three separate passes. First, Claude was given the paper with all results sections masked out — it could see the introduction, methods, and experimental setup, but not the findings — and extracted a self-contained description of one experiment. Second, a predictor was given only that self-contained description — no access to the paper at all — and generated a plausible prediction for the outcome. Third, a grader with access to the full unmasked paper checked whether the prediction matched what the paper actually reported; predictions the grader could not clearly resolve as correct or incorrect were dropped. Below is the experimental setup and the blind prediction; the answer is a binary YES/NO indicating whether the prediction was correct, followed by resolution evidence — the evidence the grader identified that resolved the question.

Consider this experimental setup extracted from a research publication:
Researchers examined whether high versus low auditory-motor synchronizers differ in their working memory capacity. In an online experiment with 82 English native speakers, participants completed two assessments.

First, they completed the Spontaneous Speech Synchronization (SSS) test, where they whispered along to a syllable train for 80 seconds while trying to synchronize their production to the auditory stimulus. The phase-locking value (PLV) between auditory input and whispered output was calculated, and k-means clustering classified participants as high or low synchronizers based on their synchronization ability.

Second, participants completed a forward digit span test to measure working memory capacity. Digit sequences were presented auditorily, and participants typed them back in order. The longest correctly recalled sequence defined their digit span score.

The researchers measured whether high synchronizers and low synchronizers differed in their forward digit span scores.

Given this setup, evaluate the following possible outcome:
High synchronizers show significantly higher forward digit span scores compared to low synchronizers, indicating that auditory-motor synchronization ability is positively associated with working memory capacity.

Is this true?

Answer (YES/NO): NO